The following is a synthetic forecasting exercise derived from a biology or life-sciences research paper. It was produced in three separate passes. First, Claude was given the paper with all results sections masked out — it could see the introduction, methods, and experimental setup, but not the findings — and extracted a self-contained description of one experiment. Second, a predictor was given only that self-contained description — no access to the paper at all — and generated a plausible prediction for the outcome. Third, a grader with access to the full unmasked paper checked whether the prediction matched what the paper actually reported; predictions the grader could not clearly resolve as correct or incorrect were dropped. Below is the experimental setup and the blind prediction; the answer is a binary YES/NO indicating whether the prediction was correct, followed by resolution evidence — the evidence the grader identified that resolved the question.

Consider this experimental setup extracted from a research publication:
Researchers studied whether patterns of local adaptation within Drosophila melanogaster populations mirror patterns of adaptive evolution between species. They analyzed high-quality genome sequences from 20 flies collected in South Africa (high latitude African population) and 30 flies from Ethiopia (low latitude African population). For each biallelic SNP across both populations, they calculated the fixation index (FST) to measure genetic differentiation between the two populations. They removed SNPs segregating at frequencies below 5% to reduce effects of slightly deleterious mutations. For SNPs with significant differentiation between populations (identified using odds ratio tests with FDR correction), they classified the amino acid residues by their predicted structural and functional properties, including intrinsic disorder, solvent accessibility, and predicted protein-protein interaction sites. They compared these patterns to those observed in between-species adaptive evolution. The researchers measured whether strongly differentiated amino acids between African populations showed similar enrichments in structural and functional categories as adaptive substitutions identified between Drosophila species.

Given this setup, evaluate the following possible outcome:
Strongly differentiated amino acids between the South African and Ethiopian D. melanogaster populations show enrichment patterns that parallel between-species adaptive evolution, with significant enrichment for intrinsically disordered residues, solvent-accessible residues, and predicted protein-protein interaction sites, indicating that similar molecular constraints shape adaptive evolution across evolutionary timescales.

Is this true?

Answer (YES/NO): YES